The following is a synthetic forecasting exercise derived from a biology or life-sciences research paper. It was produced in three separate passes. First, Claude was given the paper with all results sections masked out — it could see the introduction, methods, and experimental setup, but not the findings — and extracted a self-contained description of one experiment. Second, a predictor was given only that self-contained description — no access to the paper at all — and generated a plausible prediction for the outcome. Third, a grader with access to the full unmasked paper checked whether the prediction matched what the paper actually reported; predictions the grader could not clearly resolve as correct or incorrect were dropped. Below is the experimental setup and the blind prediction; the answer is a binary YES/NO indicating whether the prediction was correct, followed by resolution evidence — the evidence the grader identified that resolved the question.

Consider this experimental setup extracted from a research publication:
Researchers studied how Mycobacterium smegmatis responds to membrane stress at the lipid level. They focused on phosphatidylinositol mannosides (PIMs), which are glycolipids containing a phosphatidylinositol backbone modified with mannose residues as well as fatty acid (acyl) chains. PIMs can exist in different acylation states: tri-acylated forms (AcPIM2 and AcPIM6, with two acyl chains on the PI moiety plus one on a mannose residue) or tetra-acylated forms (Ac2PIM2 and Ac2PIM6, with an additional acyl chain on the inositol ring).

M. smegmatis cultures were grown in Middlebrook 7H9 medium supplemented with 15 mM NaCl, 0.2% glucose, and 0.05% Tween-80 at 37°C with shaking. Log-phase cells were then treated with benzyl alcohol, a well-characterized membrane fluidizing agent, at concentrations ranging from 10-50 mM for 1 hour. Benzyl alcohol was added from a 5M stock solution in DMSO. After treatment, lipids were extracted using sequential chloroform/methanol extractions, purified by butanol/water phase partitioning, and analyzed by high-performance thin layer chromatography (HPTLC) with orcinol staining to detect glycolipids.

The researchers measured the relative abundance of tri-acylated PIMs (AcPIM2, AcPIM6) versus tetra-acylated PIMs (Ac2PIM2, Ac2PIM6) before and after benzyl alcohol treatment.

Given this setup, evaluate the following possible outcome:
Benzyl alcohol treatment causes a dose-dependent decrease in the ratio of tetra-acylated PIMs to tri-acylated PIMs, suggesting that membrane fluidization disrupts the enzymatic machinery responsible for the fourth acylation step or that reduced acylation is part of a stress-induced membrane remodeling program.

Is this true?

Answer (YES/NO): NO